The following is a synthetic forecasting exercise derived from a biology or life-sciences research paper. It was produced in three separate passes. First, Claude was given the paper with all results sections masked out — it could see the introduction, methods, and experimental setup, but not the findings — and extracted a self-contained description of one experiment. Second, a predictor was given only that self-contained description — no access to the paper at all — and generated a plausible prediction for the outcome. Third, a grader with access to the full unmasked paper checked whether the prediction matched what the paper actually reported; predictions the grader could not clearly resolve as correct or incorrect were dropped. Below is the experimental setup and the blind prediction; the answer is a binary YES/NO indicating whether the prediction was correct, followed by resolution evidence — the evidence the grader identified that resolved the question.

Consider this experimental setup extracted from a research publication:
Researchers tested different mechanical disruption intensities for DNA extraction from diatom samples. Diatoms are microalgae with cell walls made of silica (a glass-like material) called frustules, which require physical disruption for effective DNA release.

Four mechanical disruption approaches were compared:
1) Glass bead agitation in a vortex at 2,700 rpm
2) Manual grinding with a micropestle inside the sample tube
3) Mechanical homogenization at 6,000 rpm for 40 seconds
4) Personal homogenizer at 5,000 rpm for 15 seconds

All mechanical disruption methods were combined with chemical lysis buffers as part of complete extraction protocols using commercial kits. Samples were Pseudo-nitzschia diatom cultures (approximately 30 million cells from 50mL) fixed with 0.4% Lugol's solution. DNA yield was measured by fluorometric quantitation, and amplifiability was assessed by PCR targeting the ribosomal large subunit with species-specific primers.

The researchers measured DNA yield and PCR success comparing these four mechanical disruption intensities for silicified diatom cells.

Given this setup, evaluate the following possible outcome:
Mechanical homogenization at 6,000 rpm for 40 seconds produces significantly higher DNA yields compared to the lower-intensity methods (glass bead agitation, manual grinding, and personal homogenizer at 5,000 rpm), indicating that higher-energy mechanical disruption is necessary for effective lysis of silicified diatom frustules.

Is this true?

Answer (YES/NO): NO